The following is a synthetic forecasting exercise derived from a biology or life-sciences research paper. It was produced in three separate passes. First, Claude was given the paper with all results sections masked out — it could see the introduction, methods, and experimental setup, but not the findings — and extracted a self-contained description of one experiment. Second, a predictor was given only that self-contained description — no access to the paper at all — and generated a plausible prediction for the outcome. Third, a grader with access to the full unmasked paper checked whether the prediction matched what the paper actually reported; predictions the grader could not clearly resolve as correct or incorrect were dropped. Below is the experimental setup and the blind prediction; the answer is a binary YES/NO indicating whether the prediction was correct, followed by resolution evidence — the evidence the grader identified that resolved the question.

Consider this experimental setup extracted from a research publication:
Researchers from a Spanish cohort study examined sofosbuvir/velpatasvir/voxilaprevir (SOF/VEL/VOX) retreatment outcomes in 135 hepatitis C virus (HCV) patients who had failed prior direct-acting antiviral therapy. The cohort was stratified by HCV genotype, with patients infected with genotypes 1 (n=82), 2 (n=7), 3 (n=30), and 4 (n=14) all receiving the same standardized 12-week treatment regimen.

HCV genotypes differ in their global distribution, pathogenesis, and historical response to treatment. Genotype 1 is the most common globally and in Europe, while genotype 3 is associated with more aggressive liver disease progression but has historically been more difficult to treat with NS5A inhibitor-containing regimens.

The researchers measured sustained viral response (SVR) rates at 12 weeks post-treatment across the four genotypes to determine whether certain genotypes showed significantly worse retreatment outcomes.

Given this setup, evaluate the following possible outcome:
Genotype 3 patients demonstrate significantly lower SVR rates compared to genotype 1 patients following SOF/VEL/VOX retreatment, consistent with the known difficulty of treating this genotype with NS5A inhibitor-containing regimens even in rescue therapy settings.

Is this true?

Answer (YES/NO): YES